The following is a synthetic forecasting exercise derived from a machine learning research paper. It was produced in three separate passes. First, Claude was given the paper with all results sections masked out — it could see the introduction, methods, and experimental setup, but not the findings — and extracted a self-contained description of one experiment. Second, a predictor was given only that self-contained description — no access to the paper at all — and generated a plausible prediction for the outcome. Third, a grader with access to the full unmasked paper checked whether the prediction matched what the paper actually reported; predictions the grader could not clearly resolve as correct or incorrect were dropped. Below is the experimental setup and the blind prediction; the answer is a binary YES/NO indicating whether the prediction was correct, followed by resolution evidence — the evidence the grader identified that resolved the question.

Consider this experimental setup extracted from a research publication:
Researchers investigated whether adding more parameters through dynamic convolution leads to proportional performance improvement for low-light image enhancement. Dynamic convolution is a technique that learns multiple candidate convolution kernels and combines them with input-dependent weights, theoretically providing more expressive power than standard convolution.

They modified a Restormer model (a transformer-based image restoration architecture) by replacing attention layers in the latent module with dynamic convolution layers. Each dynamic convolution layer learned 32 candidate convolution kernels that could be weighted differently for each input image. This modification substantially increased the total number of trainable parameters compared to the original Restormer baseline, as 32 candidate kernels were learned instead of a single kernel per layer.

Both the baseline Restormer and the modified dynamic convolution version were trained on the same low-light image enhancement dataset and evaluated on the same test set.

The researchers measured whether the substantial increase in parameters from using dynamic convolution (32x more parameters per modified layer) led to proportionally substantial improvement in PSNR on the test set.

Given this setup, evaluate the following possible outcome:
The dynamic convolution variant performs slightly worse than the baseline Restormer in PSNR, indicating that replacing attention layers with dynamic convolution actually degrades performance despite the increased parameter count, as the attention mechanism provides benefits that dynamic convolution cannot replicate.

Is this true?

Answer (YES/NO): NO